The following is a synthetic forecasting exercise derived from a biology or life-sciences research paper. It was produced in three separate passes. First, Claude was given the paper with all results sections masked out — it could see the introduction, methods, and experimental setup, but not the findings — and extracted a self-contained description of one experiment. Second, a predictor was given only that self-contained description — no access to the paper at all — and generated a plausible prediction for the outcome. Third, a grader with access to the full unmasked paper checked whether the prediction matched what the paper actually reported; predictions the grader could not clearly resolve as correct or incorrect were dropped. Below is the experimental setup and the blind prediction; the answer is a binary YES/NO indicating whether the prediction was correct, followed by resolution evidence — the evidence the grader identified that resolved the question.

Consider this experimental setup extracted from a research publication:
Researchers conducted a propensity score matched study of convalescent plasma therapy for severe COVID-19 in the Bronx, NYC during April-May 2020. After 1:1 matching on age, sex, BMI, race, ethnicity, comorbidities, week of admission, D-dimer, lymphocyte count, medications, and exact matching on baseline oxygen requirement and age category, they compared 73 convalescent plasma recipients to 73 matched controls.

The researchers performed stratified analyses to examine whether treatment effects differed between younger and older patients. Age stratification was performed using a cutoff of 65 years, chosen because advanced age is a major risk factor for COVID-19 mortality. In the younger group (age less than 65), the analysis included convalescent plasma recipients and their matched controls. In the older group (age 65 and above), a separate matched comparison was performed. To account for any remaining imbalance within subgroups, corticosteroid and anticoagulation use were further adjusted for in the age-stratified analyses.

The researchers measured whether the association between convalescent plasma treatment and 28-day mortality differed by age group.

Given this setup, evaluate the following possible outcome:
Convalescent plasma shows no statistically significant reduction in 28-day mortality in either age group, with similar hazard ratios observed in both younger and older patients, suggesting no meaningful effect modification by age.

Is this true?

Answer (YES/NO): NO